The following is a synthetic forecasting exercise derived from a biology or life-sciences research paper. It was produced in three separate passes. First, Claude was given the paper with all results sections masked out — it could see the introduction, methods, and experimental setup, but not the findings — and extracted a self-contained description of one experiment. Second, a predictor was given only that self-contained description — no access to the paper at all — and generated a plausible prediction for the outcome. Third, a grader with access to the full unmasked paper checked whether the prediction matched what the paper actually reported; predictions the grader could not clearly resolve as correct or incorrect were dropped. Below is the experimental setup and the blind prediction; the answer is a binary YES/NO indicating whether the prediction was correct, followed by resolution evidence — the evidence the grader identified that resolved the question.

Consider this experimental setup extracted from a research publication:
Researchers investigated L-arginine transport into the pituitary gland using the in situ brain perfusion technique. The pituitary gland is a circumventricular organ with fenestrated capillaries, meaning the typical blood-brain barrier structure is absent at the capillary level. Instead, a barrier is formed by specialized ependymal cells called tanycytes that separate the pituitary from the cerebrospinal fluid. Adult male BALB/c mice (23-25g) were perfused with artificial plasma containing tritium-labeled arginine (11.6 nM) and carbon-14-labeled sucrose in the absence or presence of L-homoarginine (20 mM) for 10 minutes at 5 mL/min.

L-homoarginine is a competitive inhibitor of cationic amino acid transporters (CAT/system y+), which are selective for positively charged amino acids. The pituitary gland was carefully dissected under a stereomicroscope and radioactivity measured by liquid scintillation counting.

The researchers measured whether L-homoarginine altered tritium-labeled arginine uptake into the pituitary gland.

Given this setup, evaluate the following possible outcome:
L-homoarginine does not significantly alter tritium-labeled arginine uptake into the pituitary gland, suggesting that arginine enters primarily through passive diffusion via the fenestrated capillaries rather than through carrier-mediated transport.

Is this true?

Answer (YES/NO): NO